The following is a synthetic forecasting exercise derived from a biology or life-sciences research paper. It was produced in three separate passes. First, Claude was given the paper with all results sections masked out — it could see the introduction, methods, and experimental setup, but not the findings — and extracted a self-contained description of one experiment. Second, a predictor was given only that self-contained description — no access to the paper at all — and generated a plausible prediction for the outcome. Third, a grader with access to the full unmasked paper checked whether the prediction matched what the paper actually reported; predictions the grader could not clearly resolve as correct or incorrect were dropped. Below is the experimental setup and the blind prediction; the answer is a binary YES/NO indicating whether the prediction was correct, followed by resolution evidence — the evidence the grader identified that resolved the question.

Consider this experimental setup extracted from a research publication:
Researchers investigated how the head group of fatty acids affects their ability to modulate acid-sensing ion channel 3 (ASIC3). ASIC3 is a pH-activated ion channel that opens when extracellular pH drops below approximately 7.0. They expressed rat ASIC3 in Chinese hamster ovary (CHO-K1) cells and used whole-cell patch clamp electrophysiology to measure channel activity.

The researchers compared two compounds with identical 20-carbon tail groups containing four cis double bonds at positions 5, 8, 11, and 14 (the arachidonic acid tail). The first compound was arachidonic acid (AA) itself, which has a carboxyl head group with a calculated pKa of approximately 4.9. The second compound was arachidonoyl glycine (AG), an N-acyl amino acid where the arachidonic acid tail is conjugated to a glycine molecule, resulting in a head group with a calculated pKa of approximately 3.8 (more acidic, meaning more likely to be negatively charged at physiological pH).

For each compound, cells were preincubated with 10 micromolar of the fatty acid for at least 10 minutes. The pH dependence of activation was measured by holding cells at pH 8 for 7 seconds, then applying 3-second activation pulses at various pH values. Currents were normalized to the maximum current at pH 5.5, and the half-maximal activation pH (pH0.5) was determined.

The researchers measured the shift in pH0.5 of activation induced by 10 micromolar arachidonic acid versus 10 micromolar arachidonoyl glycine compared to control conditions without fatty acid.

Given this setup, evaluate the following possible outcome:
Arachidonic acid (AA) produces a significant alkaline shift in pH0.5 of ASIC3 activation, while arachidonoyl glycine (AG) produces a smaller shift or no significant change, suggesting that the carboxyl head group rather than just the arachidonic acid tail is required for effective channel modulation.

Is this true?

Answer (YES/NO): NO